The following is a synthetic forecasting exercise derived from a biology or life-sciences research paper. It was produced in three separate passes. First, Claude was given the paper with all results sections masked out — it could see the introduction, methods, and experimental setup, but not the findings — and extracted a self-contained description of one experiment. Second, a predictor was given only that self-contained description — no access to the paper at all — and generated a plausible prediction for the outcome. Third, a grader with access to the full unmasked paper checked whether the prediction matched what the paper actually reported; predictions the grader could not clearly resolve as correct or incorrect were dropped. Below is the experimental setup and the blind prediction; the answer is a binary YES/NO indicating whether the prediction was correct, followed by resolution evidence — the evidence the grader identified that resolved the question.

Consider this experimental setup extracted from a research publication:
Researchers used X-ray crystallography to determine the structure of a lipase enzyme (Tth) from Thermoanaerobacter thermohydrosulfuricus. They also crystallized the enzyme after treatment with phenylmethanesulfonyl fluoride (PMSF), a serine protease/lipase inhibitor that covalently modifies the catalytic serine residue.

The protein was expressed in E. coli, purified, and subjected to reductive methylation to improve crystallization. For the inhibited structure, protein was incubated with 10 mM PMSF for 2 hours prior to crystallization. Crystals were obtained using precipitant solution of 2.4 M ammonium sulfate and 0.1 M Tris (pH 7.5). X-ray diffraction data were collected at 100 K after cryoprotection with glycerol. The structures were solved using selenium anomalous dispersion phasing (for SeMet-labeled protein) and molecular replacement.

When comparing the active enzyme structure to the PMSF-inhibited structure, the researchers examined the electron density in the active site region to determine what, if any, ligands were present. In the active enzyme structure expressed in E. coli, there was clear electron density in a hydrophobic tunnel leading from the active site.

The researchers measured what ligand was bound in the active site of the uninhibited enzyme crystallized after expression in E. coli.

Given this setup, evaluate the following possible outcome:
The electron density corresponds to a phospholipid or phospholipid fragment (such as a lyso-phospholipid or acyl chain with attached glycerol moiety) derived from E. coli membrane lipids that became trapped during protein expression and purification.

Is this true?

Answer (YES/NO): NO